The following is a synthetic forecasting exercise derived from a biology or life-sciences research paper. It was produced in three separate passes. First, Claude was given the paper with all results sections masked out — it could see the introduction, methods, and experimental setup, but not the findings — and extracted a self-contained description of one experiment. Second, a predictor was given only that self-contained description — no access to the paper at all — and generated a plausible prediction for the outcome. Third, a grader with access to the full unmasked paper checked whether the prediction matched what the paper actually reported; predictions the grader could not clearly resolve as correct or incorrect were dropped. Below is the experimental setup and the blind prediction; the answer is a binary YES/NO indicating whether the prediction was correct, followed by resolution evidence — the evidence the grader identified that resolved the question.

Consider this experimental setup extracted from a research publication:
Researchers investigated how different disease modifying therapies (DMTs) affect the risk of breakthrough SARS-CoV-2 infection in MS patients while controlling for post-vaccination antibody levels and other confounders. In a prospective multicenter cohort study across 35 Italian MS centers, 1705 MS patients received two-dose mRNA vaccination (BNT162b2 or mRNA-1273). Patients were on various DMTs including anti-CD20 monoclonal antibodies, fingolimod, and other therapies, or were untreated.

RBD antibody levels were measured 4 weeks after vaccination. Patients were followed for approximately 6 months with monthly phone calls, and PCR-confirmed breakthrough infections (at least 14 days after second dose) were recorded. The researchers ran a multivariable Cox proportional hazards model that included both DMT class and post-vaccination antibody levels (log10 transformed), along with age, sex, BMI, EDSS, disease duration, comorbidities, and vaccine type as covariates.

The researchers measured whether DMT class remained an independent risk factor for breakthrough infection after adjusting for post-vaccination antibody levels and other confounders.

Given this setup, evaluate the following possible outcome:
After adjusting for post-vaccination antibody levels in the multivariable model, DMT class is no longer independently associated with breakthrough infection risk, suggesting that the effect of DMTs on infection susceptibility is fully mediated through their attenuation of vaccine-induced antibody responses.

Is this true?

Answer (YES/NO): YES